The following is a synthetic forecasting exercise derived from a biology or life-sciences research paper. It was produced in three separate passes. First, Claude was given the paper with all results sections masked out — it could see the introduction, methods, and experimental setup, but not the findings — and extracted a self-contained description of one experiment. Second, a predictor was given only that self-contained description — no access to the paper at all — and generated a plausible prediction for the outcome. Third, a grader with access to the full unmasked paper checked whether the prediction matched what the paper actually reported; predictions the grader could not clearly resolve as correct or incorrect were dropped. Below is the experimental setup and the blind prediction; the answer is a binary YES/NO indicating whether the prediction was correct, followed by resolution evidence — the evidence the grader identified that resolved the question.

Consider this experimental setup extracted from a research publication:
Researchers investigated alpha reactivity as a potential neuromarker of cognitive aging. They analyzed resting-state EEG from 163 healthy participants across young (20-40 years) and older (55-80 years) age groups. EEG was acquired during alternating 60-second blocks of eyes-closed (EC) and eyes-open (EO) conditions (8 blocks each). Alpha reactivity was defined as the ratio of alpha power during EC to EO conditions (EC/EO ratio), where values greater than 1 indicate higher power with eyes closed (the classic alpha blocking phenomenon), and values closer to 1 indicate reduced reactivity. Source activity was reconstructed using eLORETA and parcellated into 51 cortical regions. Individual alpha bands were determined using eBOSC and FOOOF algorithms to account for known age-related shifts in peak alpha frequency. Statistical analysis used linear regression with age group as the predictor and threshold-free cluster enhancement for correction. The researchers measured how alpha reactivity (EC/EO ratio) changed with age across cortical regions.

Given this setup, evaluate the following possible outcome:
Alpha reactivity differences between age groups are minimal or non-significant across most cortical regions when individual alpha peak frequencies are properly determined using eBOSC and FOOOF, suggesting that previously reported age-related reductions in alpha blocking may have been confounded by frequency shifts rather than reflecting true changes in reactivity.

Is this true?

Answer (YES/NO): YES